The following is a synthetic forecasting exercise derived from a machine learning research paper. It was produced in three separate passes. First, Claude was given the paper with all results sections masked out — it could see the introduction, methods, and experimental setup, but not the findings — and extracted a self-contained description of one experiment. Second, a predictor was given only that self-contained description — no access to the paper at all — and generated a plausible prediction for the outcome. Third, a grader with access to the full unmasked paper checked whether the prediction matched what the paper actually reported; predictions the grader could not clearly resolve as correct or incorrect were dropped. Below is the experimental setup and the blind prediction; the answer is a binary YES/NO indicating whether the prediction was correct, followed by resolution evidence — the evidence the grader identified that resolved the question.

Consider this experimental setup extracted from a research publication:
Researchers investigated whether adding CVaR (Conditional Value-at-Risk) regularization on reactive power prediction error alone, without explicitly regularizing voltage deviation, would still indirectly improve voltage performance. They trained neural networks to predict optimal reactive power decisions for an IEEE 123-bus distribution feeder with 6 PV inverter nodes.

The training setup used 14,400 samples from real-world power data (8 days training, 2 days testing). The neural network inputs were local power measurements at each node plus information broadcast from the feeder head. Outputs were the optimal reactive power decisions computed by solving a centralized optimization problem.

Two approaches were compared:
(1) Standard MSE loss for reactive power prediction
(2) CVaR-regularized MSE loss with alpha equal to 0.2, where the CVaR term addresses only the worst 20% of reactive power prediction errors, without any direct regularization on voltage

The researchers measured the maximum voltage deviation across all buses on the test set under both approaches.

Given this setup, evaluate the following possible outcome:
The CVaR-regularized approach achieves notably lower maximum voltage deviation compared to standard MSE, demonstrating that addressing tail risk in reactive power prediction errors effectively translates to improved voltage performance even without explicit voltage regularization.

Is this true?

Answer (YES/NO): NO